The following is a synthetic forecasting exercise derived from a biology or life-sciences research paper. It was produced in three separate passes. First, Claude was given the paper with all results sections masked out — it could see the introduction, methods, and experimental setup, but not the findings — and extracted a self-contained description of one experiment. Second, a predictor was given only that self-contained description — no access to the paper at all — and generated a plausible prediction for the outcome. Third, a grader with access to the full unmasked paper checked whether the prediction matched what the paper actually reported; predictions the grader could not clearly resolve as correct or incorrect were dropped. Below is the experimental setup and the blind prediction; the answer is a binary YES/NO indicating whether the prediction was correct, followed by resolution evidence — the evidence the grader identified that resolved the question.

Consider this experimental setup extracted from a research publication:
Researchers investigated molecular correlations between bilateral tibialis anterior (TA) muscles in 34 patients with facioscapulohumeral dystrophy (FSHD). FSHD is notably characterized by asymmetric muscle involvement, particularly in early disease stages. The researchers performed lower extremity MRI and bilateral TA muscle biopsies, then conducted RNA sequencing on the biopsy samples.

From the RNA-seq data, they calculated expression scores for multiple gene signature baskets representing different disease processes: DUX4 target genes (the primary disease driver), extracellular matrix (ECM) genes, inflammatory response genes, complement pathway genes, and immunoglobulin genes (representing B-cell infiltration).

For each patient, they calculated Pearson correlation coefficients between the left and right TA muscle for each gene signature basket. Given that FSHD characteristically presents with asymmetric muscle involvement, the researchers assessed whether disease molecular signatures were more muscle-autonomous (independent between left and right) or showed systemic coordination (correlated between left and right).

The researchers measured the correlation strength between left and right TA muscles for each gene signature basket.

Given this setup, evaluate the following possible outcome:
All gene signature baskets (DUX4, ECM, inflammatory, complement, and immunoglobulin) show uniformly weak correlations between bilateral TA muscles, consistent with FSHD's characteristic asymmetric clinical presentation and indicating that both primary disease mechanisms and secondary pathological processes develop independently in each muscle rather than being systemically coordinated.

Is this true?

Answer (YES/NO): NO